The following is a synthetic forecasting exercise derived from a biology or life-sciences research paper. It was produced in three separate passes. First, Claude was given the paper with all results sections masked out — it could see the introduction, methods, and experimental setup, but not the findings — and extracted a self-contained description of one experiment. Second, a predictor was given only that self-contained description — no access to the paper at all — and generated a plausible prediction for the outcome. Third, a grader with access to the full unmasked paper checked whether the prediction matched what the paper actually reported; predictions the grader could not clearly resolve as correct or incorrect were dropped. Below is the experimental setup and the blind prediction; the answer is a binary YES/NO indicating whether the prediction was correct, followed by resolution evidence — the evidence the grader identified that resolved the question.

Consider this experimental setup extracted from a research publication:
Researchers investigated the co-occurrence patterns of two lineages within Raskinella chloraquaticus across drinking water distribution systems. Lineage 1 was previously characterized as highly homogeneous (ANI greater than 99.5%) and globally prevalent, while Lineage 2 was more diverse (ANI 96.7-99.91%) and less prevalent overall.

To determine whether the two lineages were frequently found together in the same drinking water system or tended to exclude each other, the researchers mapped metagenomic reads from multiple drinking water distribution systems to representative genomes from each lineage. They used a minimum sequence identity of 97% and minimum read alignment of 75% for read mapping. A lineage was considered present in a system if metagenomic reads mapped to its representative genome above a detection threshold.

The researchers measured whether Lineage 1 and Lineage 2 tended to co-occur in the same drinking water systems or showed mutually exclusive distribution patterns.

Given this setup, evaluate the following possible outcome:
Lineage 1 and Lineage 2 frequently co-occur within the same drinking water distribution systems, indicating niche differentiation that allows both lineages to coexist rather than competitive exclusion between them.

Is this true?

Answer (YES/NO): NO